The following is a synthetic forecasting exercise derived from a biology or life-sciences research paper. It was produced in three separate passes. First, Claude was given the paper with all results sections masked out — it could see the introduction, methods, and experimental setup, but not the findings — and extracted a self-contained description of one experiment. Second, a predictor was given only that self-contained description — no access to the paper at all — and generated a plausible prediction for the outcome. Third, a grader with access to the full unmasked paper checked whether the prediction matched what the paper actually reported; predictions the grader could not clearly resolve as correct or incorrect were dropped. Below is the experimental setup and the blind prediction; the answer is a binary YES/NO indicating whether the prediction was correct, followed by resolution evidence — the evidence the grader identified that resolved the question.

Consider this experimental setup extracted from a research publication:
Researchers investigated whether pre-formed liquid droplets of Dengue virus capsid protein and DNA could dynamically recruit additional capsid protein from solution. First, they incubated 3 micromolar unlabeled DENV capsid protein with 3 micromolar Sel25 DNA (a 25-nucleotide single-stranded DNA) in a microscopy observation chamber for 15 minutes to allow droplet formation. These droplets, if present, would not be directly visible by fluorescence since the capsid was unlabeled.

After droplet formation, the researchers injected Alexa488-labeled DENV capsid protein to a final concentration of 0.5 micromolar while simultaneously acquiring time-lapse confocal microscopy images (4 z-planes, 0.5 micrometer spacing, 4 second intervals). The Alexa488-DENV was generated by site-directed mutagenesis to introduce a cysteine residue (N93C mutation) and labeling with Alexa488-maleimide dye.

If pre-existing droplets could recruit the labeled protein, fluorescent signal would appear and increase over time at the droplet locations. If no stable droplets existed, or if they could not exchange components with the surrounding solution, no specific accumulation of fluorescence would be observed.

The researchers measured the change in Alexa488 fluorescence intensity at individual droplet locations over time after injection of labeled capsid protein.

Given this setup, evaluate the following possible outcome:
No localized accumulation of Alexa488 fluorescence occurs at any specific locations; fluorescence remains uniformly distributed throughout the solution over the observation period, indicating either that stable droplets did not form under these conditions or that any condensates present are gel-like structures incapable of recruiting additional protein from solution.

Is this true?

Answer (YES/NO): NO